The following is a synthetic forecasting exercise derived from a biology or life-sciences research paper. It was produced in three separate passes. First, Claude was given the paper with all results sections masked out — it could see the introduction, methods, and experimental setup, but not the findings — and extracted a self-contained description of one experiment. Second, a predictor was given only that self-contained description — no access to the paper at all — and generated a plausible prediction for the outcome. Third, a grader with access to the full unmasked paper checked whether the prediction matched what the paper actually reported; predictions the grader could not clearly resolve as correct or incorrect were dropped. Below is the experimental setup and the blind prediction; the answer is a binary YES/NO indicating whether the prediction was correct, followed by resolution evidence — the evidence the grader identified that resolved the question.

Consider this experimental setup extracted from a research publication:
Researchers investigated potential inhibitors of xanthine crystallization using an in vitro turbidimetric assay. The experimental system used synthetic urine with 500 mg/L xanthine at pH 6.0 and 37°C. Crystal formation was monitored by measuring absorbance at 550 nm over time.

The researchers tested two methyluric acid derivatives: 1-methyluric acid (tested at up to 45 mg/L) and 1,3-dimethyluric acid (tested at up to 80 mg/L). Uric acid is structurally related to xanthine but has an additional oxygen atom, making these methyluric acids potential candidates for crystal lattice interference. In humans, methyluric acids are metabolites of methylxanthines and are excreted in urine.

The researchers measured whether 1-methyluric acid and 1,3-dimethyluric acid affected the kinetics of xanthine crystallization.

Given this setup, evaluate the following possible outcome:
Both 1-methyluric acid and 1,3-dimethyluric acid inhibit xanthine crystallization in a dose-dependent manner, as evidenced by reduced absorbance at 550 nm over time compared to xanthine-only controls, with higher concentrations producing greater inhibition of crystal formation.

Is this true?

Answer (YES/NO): NO